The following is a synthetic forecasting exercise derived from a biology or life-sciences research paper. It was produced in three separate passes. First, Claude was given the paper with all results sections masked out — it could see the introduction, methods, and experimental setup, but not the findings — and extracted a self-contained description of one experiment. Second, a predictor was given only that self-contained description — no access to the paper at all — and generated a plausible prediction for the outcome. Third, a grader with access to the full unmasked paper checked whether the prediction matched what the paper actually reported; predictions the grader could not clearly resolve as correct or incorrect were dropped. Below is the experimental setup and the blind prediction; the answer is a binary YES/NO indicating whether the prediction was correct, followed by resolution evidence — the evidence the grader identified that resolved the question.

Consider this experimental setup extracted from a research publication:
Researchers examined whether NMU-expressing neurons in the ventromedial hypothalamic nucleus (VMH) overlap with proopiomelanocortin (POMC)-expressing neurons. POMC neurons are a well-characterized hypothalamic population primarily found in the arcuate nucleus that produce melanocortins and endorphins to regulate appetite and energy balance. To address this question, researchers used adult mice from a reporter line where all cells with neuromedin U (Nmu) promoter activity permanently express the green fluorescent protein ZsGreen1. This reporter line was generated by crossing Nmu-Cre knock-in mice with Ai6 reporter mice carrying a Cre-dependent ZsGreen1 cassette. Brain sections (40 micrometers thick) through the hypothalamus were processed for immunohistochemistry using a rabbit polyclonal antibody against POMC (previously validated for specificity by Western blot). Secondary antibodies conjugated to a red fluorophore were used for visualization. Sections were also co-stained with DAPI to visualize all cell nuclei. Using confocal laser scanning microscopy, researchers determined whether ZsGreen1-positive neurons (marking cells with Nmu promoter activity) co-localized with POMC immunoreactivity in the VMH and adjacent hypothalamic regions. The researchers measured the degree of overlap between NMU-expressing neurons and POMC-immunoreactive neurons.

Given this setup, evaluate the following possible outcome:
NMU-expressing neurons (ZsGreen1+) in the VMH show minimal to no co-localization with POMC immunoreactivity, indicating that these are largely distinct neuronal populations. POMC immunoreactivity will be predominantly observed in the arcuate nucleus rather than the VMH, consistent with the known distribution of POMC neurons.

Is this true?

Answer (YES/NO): YES